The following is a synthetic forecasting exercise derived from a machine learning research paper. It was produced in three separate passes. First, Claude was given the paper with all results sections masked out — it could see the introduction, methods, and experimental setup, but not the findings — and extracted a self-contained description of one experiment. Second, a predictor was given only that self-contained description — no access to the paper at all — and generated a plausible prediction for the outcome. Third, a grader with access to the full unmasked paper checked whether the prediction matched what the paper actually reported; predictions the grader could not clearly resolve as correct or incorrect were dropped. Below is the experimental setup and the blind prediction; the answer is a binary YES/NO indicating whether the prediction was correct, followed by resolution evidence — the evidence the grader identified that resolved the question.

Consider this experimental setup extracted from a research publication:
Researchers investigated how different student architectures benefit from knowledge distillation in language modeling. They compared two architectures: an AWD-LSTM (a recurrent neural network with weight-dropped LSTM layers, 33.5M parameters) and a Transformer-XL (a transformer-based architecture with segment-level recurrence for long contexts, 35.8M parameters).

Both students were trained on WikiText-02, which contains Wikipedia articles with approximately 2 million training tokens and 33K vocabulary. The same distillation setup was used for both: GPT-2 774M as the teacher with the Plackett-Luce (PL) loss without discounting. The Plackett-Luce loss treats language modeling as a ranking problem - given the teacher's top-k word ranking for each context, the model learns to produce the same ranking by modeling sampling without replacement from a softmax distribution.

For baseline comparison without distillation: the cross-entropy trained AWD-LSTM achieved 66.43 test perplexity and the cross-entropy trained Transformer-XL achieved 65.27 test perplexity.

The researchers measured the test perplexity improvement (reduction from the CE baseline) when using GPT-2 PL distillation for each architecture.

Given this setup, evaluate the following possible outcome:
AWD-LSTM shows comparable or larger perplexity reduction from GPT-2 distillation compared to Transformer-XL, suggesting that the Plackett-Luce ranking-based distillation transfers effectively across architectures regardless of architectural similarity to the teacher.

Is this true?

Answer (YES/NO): NO